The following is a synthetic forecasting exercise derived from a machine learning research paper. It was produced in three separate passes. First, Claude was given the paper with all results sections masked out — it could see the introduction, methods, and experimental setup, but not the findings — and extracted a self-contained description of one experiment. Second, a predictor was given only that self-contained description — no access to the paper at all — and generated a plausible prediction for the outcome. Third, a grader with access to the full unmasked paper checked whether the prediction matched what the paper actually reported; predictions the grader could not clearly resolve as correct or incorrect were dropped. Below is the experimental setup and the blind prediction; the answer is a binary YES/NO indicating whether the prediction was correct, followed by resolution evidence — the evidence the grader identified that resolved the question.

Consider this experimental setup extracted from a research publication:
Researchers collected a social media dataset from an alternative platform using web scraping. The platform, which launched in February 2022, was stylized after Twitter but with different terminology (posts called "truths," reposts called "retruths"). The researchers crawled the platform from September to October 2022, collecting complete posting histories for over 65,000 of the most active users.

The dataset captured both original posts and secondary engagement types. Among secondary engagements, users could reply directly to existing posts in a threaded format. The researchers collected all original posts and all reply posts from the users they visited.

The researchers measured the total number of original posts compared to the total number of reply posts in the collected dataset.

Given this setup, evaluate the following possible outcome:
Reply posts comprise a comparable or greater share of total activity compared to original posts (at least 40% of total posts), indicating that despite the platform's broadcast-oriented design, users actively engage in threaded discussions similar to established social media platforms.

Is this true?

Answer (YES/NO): NO